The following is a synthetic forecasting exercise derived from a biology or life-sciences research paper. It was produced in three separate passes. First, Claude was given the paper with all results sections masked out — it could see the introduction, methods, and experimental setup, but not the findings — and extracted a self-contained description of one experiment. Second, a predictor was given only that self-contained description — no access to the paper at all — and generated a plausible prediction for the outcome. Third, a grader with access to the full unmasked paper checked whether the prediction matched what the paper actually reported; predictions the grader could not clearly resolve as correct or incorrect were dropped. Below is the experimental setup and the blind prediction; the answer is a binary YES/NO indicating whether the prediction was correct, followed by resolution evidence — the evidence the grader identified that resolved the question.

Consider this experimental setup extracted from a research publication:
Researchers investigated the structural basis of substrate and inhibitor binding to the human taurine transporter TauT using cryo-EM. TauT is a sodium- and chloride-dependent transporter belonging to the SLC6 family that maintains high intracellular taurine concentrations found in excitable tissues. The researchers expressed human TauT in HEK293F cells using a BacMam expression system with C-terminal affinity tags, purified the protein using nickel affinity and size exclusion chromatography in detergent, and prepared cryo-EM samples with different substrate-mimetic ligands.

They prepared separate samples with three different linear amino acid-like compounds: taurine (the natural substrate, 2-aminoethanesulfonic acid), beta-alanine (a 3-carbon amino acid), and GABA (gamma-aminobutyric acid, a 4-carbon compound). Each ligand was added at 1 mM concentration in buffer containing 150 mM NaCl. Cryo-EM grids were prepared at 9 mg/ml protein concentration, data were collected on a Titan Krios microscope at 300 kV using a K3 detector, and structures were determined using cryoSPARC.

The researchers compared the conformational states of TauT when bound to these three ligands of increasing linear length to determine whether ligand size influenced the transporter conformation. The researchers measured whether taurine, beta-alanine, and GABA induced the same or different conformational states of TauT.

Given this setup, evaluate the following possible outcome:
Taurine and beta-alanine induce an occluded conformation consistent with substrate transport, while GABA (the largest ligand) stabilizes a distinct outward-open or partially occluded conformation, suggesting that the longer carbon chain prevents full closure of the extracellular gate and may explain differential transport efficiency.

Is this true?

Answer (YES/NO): NO